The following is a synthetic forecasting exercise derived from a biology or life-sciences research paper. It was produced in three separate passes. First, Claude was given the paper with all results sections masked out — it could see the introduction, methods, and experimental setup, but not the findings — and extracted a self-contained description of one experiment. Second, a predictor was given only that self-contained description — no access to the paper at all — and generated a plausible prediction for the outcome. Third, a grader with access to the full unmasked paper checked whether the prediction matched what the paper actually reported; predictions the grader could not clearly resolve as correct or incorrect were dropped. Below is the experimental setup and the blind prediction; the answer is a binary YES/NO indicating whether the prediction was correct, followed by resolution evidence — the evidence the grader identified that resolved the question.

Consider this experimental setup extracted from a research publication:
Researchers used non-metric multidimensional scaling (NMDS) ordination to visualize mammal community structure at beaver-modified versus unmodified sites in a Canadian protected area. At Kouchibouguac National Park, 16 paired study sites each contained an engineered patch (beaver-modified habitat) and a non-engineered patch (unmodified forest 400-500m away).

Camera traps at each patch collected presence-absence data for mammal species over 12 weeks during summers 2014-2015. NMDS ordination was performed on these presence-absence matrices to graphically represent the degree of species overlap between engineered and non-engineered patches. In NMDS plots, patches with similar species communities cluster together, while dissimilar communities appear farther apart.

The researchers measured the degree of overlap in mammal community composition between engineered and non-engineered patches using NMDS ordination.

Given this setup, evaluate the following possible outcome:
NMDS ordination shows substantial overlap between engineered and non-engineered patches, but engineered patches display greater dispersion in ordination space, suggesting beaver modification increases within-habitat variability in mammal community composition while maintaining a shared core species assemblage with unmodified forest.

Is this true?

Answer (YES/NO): NO